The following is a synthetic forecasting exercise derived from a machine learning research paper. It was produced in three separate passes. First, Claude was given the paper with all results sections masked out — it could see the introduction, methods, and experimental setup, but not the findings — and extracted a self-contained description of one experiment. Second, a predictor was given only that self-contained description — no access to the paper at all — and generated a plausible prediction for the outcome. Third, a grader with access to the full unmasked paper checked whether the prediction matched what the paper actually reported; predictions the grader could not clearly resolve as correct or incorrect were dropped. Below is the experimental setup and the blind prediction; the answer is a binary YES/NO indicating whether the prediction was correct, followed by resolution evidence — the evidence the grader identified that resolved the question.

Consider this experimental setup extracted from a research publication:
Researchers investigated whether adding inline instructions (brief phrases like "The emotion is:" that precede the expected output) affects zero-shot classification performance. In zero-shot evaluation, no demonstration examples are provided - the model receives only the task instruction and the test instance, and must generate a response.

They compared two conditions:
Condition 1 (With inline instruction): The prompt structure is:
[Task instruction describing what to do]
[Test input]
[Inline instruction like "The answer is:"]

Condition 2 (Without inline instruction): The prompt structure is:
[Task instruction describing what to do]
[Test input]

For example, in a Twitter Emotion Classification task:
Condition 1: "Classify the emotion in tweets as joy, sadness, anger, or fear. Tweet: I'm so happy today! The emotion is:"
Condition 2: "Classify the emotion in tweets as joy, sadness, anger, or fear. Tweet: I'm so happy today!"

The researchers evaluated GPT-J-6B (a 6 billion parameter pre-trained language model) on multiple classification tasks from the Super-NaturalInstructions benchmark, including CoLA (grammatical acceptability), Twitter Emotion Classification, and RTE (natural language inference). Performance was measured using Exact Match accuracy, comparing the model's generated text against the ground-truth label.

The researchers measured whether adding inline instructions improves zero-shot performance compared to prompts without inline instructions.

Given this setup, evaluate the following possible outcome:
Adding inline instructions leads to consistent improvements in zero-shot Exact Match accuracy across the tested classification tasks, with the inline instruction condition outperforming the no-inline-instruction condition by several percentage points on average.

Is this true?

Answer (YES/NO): NO